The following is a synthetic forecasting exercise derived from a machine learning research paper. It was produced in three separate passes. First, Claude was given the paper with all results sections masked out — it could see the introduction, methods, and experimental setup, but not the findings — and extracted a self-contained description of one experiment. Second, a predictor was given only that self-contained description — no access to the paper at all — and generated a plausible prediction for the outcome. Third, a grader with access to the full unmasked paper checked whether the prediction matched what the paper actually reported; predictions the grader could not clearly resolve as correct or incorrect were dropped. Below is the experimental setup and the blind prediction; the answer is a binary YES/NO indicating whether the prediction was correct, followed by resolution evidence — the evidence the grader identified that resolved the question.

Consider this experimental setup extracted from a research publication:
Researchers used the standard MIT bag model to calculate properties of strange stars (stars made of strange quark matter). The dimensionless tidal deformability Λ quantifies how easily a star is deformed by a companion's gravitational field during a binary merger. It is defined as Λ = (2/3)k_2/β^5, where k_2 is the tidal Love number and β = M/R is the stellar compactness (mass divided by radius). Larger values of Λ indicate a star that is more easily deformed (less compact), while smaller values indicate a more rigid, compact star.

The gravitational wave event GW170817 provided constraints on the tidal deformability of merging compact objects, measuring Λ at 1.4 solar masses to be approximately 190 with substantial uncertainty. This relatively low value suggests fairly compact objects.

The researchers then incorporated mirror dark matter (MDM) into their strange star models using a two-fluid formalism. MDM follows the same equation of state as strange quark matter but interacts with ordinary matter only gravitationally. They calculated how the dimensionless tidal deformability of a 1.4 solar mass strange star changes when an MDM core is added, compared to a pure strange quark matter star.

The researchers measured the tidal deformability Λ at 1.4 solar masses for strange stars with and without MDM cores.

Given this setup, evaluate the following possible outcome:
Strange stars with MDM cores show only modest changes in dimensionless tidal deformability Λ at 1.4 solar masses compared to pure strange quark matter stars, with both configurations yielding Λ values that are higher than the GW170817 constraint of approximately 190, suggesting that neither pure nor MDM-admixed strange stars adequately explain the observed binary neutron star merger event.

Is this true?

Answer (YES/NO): NO